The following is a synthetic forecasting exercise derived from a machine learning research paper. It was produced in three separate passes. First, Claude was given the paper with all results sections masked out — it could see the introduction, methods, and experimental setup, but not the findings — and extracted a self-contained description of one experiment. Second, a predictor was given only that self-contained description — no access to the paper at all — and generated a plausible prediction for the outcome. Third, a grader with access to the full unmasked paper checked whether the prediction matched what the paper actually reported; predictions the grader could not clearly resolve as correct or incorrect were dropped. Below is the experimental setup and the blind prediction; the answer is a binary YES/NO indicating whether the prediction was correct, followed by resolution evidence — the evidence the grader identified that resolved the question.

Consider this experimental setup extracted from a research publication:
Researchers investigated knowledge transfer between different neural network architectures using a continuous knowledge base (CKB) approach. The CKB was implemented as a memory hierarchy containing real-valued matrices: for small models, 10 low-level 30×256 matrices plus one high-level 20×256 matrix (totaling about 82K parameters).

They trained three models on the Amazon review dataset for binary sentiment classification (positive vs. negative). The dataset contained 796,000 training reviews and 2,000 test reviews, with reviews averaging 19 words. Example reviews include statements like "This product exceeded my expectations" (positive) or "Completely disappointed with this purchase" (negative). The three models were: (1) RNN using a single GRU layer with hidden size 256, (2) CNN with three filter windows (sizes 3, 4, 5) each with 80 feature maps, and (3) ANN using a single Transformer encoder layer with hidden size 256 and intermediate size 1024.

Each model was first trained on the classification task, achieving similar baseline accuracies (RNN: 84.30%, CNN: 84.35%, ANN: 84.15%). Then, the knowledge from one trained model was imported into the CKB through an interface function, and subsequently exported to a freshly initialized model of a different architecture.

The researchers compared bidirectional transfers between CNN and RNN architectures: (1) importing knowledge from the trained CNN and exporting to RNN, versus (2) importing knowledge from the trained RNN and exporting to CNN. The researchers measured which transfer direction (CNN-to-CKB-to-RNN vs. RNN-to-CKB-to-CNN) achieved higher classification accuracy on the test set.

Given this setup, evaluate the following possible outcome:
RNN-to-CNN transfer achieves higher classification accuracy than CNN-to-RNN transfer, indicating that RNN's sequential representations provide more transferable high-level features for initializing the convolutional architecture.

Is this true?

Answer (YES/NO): YES